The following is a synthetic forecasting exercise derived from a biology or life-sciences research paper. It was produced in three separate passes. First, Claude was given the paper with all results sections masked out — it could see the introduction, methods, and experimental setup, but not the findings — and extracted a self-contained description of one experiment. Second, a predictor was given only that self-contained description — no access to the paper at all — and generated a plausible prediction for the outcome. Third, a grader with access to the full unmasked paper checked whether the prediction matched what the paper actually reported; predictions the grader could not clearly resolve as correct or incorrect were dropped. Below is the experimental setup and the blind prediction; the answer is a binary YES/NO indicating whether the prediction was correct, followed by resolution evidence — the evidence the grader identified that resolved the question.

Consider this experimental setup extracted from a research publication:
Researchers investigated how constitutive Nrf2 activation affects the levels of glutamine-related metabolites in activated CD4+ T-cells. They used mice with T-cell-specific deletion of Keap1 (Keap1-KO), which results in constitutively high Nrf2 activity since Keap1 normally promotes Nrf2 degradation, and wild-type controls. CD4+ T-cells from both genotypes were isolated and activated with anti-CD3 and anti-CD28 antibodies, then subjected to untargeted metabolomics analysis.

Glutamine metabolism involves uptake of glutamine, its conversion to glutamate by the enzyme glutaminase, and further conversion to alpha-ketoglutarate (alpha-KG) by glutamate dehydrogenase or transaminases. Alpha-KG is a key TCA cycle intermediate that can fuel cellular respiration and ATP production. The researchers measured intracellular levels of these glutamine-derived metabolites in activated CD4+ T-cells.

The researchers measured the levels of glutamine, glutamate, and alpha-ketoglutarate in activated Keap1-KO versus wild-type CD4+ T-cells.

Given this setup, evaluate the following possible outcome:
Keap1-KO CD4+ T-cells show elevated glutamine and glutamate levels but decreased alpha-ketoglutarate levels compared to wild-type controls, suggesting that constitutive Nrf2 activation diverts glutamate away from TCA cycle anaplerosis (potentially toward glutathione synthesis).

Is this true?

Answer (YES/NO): NO